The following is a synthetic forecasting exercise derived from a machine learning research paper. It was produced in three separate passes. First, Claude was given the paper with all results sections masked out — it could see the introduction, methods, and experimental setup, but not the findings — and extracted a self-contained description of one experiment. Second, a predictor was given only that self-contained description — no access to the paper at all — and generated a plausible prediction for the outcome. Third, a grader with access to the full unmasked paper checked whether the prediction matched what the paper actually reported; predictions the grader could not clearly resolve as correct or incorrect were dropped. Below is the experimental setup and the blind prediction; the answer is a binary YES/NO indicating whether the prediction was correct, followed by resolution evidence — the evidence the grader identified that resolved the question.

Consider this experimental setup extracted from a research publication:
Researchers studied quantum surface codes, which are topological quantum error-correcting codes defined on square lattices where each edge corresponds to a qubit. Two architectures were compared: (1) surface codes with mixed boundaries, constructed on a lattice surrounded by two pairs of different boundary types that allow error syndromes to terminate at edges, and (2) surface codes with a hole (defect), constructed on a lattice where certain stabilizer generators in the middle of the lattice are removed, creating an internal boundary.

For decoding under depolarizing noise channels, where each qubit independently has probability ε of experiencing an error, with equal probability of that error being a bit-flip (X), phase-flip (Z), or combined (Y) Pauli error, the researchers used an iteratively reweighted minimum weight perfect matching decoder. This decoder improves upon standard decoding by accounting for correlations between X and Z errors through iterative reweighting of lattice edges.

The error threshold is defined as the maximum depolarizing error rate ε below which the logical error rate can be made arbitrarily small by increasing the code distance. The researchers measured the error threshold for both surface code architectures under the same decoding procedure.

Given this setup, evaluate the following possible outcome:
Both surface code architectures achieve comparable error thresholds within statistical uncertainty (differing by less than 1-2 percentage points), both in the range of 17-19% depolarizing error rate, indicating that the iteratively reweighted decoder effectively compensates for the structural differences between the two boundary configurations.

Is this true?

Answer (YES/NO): NO